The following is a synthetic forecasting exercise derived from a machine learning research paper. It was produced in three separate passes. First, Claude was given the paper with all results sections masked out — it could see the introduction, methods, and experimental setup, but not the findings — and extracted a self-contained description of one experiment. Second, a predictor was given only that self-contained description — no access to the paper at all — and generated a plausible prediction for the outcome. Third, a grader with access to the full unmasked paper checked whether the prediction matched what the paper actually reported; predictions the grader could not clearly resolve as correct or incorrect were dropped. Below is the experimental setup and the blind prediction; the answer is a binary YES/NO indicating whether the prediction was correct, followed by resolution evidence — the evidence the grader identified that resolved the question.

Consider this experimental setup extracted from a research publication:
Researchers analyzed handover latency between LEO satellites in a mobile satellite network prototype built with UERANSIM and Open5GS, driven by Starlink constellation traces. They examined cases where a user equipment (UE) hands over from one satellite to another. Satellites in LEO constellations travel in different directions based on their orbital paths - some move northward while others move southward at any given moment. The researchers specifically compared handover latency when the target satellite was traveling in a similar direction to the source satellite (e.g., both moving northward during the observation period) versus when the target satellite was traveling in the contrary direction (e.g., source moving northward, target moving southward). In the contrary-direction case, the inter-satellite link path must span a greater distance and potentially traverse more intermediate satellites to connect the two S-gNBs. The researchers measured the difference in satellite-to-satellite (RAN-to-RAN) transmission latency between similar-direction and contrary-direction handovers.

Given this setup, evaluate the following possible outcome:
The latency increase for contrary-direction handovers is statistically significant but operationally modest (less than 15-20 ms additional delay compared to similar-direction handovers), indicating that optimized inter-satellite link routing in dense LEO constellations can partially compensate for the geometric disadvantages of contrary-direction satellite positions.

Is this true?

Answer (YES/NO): NO